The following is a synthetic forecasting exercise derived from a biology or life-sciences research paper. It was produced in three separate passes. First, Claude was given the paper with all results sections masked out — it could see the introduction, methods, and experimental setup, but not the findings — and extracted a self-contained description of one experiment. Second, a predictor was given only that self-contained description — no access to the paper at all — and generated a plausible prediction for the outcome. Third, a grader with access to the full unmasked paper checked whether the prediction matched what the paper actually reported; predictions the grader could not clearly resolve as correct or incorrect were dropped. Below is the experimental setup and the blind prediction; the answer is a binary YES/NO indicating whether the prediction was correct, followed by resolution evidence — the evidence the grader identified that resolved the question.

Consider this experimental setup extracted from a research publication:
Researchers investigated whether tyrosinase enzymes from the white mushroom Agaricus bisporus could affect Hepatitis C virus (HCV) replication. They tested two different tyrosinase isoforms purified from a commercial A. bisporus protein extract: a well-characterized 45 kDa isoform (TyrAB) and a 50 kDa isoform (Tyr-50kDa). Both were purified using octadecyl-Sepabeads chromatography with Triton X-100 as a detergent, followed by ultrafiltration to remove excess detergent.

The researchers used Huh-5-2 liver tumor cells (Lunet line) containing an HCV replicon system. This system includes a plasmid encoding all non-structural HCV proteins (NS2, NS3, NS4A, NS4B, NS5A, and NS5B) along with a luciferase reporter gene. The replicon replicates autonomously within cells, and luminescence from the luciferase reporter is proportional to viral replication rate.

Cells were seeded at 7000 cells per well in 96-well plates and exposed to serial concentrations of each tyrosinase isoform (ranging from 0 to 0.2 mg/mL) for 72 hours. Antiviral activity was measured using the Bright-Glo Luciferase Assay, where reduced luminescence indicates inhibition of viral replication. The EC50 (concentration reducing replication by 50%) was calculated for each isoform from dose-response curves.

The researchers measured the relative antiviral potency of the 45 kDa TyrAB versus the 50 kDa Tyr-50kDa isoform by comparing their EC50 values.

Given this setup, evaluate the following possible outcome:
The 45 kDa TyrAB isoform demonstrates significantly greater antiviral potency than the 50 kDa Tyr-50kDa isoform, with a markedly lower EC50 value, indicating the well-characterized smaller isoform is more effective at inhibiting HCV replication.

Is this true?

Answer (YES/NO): NO